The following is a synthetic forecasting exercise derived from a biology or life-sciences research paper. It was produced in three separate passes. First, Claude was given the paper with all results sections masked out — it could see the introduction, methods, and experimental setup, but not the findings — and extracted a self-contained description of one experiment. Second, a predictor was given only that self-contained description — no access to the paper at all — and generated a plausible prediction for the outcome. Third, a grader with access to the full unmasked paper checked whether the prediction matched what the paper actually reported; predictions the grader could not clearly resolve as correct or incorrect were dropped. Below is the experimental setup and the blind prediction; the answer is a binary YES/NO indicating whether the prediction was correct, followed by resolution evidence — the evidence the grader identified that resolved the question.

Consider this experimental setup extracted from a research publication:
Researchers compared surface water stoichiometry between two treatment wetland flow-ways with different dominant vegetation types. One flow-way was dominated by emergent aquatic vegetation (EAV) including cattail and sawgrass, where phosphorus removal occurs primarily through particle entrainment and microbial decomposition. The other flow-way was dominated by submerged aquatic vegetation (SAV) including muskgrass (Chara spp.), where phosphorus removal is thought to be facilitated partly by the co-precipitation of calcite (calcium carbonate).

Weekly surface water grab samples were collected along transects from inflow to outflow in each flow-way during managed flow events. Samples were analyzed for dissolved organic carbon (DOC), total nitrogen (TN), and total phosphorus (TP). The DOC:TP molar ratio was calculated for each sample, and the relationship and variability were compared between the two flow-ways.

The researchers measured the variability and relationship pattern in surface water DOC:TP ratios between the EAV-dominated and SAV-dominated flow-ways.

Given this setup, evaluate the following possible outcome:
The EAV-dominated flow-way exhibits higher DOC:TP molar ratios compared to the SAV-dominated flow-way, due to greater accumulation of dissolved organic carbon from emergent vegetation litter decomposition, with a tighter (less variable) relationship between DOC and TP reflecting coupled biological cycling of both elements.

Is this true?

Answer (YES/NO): NO